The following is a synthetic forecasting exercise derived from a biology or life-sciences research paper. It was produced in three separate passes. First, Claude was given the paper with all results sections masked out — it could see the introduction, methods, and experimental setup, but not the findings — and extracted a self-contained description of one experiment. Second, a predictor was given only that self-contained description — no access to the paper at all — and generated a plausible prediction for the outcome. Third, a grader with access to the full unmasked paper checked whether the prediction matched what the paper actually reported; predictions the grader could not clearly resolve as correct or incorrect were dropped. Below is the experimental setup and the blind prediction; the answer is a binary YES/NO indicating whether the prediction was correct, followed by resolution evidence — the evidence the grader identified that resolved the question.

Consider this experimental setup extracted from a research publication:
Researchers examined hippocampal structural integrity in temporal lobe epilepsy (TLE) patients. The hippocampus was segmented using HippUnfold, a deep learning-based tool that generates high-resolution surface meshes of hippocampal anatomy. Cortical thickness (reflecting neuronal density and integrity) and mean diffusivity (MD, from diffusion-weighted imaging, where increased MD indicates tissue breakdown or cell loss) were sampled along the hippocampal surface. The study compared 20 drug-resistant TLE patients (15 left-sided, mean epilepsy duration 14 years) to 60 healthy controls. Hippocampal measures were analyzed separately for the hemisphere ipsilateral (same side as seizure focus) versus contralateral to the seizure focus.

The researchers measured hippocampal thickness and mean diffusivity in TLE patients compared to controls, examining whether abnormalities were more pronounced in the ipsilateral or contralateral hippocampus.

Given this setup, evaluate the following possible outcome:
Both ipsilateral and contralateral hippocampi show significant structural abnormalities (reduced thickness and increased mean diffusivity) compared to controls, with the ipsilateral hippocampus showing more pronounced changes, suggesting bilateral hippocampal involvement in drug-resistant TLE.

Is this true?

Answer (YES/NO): NO